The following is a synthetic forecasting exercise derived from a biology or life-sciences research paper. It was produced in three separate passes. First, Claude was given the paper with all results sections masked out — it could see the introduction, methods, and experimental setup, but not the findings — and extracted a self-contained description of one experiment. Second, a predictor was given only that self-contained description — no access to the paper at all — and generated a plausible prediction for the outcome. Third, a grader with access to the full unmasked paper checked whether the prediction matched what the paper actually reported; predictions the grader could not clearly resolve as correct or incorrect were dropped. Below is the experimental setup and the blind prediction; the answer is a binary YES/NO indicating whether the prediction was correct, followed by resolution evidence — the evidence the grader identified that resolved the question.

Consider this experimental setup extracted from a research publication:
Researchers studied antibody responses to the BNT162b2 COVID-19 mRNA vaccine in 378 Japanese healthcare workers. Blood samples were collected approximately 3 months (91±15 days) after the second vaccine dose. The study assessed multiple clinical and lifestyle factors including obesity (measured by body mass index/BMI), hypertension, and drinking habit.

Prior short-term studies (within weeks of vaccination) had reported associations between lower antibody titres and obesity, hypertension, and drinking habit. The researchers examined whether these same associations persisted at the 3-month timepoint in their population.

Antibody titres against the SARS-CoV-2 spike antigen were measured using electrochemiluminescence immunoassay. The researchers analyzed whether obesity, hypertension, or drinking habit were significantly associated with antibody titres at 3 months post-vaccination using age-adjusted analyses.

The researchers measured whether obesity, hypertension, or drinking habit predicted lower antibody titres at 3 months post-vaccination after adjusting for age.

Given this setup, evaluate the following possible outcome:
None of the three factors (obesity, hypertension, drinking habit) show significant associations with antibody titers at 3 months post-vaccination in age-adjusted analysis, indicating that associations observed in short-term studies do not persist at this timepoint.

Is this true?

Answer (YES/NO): YES